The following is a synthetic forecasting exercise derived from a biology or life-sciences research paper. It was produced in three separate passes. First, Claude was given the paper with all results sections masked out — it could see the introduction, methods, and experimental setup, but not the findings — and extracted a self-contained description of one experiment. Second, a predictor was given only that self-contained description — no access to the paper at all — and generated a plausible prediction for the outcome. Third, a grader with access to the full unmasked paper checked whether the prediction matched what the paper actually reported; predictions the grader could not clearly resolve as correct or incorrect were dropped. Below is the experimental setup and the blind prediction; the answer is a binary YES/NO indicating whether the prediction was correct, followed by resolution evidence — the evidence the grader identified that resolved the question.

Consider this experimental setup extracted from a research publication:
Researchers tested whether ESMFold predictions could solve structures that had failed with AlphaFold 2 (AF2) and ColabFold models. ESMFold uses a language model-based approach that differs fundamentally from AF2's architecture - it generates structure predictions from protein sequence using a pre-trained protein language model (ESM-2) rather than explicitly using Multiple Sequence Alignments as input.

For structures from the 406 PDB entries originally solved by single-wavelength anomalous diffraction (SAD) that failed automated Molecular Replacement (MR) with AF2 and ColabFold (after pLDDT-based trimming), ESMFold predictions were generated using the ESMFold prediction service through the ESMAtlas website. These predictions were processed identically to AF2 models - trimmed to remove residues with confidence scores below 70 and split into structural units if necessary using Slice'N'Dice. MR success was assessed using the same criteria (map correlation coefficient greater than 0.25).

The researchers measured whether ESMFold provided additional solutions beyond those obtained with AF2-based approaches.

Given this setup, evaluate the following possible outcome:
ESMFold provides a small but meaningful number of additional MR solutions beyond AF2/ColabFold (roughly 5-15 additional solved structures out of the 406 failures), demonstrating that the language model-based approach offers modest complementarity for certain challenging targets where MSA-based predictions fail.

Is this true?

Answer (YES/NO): NO